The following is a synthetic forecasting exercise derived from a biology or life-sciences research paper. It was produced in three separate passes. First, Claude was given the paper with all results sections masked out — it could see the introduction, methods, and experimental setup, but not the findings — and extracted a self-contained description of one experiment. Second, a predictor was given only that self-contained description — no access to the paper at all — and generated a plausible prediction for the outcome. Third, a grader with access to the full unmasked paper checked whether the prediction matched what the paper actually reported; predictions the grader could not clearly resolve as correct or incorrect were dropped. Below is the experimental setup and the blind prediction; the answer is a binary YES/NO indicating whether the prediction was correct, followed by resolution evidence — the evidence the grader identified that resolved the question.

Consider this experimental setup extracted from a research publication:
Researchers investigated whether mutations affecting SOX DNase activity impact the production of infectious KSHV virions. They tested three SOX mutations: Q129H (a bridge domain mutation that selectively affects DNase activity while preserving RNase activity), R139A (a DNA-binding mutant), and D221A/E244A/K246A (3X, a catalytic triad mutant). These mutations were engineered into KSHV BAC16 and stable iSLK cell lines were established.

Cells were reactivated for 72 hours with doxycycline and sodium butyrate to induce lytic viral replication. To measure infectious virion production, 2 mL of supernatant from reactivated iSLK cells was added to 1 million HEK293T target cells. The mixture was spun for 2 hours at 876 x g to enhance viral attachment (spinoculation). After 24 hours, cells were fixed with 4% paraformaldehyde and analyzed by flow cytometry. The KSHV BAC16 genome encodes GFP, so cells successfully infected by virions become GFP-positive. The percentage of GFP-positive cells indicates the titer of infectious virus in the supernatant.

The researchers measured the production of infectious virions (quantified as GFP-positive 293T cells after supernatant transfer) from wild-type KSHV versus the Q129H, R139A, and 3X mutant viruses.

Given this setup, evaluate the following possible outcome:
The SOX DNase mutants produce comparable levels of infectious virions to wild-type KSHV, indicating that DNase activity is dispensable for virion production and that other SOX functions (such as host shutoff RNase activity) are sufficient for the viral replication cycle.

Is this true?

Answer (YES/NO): NO